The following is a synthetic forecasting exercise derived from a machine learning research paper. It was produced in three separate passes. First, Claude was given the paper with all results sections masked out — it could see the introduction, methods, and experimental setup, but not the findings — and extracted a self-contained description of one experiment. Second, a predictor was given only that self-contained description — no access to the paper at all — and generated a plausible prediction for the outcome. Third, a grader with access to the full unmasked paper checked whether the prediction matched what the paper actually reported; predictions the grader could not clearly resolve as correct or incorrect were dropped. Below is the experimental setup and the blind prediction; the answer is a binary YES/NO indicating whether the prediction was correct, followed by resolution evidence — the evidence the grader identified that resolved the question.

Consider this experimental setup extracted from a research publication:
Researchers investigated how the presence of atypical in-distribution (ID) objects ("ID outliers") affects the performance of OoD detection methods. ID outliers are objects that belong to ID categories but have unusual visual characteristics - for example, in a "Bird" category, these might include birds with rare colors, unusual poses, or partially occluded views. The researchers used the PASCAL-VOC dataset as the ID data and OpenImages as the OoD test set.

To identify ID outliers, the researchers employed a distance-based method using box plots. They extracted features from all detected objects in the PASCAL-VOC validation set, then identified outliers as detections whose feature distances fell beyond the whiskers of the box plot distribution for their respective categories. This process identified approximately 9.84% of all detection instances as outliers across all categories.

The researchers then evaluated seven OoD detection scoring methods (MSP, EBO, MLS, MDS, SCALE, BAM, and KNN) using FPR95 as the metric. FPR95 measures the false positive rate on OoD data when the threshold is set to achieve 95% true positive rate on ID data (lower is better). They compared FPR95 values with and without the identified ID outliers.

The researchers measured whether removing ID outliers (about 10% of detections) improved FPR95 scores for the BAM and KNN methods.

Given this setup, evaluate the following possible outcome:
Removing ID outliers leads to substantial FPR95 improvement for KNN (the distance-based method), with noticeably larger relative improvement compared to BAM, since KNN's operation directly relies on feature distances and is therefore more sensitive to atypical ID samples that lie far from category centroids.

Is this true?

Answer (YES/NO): NO